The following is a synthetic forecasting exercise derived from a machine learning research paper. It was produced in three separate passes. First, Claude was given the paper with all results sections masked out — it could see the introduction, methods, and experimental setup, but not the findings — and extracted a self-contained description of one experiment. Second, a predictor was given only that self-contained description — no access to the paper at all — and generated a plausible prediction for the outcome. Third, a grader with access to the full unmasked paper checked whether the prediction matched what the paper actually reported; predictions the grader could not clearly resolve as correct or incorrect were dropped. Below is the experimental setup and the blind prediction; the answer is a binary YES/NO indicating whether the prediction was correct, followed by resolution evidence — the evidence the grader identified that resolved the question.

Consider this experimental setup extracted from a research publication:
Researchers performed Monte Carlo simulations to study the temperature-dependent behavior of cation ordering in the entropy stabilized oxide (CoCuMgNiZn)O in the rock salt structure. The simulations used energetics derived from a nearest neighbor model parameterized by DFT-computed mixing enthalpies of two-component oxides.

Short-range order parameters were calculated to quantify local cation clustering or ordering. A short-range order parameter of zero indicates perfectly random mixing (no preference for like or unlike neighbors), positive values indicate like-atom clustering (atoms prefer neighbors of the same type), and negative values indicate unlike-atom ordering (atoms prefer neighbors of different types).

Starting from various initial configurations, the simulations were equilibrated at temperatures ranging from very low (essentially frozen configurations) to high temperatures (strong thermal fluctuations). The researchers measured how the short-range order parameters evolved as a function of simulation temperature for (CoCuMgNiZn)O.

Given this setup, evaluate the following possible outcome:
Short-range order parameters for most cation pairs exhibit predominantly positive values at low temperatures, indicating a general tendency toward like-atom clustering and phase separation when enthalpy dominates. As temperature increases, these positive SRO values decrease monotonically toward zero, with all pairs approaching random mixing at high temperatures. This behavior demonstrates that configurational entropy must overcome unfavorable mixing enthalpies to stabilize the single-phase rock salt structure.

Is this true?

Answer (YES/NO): NO